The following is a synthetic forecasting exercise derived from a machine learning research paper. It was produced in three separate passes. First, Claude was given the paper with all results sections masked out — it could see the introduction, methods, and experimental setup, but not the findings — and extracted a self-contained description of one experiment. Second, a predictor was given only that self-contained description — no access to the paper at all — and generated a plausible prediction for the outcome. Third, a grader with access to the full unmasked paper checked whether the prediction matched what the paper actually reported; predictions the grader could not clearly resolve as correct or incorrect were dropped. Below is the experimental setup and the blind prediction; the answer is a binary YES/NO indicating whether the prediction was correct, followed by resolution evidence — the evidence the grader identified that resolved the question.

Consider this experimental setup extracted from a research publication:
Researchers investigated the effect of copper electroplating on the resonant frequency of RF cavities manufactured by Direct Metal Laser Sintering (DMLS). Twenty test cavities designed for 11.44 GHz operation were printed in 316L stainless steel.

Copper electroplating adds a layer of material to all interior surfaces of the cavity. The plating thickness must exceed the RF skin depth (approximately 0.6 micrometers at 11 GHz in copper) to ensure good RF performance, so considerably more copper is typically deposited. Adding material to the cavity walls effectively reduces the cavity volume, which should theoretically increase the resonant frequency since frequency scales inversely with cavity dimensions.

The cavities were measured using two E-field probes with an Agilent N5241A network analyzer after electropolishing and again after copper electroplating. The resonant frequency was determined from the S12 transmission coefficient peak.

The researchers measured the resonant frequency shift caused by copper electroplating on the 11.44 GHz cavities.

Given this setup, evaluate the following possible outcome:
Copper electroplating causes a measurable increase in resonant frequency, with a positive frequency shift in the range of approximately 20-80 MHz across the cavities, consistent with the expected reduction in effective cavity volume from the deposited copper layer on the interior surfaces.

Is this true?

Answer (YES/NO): NO